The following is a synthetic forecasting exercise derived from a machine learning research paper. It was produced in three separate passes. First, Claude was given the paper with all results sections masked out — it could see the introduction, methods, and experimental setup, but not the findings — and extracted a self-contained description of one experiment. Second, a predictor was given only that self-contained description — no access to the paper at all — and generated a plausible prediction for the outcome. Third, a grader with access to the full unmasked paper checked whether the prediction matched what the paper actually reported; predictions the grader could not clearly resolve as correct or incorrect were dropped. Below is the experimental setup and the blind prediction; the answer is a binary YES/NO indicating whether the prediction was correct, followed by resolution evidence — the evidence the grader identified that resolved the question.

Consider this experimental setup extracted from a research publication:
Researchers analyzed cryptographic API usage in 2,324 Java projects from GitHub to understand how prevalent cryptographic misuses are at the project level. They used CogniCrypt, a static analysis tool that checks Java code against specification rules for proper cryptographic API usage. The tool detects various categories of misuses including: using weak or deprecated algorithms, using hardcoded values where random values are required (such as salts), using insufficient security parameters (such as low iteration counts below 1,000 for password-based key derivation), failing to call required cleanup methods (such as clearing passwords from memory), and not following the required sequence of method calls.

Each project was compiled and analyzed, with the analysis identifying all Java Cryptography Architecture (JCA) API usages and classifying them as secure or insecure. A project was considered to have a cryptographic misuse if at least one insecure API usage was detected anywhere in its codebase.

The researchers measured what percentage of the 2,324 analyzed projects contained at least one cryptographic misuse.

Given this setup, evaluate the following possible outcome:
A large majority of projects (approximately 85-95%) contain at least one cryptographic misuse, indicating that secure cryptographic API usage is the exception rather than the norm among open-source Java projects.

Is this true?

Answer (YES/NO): NO